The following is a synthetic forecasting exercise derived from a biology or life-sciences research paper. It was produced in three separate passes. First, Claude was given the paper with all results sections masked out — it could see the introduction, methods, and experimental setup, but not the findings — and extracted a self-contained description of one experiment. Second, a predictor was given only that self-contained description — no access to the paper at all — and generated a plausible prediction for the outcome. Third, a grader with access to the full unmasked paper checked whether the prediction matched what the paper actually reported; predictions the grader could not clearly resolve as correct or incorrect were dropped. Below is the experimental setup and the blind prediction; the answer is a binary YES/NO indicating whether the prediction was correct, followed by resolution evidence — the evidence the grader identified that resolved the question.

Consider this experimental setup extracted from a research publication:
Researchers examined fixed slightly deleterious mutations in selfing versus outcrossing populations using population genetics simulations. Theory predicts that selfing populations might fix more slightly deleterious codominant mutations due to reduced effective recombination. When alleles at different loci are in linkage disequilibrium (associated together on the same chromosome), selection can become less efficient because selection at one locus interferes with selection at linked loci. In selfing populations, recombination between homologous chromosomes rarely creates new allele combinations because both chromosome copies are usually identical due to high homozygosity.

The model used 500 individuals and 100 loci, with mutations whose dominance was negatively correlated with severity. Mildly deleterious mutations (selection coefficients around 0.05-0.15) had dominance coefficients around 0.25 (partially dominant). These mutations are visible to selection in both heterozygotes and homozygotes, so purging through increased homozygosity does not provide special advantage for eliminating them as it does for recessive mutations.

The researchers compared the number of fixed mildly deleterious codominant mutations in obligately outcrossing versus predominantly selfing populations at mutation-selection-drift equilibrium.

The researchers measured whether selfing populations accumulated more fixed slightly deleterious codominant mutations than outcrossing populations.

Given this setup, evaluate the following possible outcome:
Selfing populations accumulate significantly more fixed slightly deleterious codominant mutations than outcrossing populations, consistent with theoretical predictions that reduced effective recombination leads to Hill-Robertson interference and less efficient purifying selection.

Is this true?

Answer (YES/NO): NO